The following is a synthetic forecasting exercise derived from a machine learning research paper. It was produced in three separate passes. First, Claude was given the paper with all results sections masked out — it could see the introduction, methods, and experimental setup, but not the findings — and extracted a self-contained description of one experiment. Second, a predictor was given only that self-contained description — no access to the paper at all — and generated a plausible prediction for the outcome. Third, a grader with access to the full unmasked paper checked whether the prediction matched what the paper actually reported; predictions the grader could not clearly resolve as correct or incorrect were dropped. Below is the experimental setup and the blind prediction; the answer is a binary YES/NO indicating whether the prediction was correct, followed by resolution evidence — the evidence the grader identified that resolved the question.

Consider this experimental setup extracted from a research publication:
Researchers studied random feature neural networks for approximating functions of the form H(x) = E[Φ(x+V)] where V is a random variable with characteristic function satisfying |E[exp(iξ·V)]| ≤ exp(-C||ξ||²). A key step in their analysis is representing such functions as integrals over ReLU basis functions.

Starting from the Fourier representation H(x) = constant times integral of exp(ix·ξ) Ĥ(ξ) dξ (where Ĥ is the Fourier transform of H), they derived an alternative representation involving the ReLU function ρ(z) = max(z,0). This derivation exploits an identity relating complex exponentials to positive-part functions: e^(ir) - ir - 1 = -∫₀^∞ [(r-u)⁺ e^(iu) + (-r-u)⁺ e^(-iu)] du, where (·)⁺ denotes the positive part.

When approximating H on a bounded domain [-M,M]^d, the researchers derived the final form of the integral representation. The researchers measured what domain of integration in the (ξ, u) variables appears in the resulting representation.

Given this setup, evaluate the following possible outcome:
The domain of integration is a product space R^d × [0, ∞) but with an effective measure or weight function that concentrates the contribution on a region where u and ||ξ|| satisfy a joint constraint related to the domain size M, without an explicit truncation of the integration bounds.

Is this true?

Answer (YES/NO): NO